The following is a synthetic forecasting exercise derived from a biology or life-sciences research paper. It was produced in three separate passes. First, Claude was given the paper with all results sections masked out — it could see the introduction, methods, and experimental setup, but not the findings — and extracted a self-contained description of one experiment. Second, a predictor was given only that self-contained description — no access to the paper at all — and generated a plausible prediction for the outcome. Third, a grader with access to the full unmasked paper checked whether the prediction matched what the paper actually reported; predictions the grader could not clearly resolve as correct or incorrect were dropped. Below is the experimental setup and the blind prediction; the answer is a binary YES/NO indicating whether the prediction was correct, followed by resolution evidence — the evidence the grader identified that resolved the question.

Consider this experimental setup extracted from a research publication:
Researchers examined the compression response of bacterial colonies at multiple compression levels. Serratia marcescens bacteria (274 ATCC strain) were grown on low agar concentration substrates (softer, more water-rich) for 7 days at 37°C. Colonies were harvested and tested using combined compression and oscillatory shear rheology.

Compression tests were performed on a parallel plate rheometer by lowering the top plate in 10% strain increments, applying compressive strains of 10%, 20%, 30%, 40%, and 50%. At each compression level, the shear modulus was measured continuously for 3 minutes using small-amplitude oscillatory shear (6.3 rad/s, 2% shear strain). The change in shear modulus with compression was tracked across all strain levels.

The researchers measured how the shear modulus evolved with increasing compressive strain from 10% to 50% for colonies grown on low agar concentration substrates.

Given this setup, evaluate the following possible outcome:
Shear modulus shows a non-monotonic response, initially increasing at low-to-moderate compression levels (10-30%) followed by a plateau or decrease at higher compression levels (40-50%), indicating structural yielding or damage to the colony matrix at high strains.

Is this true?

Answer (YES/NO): NO